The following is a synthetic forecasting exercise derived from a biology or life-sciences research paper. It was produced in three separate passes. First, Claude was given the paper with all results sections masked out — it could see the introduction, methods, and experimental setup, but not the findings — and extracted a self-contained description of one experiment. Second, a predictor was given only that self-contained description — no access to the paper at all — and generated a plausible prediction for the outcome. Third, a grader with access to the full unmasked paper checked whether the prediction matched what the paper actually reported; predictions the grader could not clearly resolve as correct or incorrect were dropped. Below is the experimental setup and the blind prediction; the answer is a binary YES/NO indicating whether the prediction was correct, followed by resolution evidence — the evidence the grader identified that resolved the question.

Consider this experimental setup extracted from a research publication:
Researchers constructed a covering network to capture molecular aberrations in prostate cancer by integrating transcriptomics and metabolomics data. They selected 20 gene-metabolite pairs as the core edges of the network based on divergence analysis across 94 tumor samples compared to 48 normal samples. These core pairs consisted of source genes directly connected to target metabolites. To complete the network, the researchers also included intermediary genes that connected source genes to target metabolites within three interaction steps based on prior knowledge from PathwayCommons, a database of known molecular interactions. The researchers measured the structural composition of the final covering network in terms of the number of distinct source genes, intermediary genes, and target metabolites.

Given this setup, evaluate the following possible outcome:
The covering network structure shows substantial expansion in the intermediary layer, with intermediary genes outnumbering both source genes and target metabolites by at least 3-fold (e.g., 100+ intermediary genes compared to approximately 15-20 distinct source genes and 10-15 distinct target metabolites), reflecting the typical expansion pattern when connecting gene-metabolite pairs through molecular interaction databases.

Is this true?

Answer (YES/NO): NO